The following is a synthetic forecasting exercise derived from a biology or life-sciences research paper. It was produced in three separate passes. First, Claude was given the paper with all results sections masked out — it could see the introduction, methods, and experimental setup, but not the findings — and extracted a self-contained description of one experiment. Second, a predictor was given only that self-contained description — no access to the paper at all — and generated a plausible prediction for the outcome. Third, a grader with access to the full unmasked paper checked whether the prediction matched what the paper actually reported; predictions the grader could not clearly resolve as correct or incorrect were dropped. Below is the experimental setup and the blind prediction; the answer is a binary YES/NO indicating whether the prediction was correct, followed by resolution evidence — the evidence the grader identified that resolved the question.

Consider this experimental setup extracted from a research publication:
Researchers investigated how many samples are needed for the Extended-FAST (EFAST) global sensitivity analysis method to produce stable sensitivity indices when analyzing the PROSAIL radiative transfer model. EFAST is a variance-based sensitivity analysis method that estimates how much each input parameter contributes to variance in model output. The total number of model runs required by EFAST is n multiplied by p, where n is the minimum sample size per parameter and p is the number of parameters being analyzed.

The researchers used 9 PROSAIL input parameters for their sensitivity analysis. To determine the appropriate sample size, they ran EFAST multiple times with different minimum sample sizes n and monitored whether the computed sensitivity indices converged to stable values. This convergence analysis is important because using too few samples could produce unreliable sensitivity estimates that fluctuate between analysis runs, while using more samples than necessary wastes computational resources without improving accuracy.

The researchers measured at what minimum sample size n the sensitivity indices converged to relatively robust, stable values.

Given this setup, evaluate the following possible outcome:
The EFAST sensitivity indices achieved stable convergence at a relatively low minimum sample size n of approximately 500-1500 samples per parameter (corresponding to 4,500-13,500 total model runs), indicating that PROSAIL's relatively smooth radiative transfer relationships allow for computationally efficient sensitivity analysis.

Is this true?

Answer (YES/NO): NO